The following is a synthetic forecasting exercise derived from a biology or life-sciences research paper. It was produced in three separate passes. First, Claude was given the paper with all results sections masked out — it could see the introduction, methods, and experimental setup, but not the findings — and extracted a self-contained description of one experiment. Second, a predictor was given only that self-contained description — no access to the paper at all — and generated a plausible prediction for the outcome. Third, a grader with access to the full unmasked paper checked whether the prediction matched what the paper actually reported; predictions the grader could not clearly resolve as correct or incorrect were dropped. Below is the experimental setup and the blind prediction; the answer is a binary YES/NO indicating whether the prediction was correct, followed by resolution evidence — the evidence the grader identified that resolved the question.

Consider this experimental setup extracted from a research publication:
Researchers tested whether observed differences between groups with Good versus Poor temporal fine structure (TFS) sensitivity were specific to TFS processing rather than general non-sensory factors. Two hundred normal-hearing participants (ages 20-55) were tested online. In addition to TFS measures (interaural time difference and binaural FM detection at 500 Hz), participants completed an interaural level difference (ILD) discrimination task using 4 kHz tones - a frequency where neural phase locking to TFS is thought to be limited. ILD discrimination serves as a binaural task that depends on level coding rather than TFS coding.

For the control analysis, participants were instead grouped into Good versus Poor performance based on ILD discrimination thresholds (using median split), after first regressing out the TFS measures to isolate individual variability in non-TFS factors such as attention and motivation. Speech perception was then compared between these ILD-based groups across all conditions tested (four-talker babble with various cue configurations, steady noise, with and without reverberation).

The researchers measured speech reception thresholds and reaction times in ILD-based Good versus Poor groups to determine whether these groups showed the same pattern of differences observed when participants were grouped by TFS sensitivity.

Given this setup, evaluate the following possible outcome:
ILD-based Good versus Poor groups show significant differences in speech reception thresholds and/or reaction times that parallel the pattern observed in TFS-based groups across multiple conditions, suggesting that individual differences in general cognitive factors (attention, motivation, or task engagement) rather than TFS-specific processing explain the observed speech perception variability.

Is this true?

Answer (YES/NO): NO